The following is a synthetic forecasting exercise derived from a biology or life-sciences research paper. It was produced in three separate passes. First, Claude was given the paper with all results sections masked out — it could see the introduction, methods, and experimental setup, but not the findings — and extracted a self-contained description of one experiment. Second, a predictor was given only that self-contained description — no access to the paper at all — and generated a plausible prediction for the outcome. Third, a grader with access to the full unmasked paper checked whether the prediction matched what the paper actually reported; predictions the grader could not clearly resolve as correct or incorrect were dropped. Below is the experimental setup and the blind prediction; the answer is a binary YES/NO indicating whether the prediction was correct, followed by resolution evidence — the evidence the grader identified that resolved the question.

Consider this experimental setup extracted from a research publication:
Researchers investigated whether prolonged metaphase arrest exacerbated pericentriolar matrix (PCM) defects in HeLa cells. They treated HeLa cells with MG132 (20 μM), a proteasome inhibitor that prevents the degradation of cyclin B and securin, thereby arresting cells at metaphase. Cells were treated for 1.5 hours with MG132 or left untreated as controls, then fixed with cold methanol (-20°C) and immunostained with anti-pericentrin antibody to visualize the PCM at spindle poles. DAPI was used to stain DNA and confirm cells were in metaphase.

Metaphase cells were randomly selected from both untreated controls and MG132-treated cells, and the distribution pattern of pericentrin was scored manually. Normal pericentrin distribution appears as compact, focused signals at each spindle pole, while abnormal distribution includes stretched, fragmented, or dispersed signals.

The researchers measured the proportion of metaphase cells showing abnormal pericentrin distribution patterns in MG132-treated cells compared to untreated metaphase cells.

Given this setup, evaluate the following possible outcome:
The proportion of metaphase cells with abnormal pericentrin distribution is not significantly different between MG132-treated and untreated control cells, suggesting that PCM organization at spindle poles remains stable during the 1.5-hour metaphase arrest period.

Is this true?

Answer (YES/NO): YES